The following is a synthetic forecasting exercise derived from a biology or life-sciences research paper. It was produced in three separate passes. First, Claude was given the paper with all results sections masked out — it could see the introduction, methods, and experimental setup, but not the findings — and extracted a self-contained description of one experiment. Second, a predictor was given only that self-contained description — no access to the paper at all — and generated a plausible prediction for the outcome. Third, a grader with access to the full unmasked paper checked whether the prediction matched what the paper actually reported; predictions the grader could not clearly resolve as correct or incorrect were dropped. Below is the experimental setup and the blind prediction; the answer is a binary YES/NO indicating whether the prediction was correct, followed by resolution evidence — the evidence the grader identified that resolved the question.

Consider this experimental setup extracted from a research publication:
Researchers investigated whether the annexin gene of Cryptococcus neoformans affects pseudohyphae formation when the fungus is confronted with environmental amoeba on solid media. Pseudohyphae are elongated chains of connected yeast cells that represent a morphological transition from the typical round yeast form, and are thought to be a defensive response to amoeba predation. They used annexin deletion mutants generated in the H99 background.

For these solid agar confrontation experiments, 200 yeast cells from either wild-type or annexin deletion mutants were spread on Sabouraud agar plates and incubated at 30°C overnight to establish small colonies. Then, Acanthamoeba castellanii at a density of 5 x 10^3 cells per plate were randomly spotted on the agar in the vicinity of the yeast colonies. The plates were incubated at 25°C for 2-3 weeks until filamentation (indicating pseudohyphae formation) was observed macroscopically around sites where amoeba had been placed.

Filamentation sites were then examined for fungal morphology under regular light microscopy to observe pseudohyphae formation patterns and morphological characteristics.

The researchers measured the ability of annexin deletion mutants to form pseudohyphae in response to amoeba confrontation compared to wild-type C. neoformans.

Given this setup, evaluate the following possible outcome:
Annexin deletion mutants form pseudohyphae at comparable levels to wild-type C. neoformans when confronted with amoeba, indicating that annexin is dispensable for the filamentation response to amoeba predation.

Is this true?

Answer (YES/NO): YES